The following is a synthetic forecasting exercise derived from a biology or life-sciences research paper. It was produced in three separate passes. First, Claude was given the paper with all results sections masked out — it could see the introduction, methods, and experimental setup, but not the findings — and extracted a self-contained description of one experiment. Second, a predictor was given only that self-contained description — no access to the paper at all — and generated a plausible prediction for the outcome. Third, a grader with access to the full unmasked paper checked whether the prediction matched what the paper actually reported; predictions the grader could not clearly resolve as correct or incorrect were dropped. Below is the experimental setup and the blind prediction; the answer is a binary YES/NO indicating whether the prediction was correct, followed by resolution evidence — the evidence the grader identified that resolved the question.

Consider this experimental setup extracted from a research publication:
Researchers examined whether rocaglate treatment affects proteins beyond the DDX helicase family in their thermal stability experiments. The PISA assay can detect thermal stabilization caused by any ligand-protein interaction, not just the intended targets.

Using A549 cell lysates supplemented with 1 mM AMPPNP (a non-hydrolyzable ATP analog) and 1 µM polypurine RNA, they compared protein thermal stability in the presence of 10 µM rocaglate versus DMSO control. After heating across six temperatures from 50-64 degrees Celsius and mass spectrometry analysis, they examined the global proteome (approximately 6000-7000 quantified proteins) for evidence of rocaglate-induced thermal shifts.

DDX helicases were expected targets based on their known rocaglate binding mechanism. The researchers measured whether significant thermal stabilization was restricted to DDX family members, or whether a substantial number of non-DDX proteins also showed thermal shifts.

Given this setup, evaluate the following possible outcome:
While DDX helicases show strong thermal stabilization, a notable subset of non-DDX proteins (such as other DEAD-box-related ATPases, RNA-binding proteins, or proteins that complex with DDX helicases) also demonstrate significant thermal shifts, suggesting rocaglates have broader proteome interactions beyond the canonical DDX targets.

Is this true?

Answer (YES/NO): NO